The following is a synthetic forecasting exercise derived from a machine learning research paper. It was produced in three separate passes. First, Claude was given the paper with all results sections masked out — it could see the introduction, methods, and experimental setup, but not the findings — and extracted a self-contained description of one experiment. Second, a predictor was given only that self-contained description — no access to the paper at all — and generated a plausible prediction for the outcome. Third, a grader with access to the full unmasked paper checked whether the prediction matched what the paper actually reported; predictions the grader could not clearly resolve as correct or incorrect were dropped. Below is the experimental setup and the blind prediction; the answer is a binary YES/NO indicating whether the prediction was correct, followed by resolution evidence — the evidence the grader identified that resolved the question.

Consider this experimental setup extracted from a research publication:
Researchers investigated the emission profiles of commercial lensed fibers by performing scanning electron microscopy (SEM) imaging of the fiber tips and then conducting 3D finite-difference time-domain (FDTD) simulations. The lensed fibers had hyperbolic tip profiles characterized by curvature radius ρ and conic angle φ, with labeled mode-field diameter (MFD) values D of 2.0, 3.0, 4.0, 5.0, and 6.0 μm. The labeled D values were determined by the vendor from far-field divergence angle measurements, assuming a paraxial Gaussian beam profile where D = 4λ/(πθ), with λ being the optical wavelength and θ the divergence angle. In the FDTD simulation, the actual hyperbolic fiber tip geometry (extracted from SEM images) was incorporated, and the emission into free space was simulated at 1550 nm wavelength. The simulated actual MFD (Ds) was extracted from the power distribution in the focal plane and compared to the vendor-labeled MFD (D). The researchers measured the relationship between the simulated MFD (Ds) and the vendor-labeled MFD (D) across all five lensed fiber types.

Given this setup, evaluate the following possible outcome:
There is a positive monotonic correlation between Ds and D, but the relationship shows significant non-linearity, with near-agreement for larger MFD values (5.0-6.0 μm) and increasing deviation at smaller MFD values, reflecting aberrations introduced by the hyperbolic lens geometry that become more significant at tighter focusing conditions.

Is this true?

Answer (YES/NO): NO